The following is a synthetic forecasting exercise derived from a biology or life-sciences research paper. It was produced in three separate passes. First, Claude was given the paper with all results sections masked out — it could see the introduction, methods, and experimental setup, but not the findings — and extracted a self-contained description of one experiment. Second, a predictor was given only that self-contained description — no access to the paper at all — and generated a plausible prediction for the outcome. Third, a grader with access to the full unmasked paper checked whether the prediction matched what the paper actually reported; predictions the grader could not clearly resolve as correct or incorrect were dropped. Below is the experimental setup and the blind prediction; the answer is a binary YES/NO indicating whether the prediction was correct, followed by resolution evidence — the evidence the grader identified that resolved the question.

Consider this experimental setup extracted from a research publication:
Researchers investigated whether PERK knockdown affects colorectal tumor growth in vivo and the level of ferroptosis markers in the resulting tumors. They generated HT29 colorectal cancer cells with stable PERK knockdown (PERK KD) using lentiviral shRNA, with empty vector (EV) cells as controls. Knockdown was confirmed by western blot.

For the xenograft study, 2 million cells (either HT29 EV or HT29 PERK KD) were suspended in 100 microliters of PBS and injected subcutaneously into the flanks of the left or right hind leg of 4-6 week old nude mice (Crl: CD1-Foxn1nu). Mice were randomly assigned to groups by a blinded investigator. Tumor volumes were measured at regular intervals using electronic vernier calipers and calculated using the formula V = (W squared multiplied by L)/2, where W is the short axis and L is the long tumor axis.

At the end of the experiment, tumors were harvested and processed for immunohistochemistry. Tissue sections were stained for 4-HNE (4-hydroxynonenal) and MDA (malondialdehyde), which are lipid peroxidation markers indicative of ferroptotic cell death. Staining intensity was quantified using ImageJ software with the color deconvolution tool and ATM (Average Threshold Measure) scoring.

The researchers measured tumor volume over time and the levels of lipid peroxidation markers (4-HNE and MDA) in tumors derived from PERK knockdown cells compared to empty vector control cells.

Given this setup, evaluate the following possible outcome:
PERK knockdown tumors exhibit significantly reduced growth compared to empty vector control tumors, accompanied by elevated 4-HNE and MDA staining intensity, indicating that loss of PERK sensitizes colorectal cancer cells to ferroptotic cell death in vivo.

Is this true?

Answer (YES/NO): YES